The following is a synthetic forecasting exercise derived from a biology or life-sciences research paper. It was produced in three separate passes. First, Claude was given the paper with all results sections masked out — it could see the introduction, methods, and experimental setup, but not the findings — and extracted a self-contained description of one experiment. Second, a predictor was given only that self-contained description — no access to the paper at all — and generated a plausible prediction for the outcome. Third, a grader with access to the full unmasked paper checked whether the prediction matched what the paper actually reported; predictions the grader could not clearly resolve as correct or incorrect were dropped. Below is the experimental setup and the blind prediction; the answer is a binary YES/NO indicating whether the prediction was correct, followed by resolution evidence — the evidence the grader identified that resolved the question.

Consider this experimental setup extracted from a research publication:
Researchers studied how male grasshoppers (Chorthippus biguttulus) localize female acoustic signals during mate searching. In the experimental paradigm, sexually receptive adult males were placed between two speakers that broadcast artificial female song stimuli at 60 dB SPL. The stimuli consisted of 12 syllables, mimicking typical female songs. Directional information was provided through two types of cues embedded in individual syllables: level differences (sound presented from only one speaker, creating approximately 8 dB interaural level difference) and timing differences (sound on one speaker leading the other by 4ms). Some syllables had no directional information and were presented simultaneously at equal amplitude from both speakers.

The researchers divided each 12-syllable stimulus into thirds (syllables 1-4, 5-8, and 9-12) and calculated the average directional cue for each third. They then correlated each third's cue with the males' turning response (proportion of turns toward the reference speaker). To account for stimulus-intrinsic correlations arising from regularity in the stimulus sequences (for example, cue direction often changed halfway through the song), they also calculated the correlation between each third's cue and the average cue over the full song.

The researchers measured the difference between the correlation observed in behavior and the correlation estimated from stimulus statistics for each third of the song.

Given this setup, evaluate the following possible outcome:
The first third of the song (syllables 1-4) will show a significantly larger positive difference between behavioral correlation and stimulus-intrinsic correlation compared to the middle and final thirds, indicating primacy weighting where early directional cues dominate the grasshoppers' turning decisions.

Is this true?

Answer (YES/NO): YES